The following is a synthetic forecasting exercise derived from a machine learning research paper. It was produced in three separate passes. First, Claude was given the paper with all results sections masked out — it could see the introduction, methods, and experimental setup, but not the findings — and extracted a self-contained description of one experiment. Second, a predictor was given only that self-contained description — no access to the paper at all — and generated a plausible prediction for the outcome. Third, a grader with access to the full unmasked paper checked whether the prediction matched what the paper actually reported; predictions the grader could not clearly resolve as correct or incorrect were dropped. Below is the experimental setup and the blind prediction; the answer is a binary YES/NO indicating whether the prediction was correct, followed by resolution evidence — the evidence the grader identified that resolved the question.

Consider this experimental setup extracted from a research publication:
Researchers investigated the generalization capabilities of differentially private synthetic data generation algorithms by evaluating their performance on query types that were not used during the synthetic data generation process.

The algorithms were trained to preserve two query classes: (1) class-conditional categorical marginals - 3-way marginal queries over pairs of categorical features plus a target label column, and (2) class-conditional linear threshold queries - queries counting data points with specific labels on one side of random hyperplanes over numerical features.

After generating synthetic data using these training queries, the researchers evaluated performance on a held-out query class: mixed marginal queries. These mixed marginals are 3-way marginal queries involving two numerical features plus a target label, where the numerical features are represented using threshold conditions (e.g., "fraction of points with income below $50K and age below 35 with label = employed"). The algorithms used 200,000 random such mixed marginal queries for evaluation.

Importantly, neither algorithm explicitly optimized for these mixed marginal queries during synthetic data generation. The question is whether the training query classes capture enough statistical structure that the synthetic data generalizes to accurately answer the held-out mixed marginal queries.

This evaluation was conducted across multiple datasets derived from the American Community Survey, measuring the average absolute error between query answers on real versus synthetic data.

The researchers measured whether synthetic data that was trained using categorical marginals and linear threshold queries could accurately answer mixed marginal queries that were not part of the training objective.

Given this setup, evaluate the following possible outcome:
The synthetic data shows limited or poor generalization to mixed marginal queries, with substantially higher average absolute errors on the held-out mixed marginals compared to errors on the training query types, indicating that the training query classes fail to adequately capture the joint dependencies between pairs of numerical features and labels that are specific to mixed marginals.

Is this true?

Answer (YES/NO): NO